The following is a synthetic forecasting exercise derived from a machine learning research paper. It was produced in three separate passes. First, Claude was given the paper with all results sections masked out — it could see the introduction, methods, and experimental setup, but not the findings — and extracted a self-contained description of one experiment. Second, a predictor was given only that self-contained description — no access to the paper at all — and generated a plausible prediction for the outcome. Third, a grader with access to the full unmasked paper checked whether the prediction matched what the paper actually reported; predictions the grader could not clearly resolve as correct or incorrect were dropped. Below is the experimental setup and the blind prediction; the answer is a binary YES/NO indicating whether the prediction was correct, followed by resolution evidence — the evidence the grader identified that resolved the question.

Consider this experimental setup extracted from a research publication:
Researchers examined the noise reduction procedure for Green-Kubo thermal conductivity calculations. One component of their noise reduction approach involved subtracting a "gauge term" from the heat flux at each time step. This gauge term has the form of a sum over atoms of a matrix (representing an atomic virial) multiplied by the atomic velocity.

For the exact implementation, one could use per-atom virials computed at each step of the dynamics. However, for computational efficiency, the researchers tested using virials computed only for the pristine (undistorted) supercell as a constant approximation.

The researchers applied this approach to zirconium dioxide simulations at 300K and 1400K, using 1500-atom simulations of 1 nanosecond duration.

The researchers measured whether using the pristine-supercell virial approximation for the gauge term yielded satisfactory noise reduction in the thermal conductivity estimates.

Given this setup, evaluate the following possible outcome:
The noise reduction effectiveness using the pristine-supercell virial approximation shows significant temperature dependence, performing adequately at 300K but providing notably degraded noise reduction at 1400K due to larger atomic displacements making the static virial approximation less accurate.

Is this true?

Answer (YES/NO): NO